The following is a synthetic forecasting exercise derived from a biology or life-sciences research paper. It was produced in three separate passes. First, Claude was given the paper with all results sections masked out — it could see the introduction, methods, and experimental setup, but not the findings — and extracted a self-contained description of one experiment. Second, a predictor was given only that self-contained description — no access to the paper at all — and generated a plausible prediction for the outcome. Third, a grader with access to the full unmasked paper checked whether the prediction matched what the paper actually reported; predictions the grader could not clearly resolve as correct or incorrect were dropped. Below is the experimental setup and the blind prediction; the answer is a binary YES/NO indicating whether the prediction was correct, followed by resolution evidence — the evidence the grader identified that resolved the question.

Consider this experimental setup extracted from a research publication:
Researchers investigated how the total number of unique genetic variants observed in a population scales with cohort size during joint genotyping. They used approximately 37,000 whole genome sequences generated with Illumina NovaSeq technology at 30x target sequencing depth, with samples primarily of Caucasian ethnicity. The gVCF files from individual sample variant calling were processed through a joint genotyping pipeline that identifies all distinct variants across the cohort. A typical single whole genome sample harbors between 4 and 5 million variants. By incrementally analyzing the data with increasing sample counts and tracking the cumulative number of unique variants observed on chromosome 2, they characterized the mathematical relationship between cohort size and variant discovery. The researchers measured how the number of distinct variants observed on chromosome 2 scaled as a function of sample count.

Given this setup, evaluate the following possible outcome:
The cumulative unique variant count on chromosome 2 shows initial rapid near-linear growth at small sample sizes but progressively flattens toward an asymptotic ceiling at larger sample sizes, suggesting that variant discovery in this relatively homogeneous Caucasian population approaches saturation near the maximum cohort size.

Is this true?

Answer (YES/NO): NO